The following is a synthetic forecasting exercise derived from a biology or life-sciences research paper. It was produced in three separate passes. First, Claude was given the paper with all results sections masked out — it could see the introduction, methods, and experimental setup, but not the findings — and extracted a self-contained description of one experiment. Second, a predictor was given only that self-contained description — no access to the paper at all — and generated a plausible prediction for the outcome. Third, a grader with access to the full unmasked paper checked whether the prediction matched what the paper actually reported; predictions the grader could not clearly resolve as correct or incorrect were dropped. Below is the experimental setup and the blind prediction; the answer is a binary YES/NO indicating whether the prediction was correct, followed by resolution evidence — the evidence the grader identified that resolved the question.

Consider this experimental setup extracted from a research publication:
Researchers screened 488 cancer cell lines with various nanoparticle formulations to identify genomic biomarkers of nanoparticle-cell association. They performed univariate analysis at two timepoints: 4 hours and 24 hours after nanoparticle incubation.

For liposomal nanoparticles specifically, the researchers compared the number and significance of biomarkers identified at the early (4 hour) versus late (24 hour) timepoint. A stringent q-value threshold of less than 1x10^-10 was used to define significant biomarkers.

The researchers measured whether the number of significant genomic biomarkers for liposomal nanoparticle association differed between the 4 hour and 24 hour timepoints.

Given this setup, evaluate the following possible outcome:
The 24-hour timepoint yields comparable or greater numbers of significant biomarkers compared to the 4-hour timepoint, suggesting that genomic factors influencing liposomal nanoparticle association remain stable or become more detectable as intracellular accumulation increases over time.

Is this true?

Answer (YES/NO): NO